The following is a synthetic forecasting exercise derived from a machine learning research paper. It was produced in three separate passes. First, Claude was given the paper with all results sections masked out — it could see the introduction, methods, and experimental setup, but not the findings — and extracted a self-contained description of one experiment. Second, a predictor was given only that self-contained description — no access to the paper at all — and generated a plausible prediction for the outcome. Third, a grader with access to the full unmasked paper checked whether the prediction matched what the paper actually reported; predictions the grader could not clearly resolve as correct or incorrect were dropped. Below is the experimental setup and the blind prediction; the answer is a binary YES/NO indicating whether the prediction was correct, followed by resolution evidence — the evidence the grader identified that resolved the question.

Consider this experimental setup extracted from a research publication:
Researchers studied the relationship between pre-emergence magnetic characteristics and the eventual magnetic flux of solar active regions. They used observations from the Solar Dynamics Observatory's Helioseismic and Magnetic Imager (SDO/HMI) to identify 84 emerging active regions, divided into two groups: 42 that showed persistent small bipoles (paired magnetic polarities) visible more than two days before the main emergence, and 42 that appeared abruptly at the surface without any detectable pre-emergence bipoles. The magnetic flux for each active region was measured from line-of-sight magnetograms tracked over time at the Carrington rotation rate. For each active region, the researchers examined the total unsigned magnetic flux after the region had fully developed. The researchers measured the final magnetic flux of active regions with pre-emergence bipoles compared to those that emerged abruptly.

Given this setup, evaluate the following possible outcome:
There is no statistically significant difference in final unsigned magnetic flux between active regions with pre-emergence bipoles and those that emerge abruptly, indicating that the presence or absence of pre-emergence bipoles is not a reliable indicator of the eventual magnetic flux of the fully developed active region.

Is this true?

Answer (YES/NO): NO